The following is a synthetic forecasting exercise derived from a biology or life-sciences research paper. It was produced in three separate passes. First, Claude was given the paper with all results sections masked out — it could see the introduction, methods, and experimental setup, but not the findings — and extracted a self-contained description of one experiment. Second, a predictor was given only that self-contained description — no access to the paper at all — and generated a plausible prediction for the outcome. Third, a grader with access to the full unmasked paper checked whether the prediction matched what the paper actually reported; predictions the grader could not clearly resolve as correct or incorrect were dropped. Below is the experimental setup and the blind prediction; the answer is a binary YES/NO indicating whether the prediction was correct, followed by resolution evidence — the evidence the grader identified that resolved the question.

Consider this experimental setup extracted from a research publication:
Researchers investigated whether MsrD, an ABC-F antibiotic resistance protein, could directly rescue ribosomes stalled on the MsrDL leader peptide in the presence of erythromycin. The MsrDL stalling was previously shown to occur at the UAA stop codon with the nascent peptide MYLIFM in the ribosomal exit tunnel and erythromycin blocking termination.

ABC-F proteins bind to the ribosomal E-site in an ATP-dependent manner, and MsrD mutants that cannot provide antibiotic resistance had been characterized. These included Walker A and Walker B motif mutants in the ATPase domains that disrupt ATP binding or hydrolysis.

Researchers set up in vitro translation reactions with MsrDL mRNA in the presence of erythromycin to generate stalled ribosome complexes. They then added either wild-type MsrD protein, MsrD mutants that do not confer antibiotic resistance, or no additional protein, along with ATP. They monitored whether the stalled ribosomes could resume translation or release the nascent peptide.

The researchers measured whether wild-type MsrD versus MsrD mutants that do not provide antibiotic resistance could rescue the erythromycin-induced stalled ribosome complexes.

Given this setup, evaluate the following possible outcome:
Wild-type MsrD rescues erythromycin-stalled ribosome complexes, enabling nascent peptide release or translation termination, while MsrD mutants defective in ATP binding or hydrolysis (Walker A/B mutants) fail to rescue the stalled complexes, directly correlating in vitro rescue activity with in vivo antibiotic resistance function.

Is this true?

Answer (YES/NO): NO